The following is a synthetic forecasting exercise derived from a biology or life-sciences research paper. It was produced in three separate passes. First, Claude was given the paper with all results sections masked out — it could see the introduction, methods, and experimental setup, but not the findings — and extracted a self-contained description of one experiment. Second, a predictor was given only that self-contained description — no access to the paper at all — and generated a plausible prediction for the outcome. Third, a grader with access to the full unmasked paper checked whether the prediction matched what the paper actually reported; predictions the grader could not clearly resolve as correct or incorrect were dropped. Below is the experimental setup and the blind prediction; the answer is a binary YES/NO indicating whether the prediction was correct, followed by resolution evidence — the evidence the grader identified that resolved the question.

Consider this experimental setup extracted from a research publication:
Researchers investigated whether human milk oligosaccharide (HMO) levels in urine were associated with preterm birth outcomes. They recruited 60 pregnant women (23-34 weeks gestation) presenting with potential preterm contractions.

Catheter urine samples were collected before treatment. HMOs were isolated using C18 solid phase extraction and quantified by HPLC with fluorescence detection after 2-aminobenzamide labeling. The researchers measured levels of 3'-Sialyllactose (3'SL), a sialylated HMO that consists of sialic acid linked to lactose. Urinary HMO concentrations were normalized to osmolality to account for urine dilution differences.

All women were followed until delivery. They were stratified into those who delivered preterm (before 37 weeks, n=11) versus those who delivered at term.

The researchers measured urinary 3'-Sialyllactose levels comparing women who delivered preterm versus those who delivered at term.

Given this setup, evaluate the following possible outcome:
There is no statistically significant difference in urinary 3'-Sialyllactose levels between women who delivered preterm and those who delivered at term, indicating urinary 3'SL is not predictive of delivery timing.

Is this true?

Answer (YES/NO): YES